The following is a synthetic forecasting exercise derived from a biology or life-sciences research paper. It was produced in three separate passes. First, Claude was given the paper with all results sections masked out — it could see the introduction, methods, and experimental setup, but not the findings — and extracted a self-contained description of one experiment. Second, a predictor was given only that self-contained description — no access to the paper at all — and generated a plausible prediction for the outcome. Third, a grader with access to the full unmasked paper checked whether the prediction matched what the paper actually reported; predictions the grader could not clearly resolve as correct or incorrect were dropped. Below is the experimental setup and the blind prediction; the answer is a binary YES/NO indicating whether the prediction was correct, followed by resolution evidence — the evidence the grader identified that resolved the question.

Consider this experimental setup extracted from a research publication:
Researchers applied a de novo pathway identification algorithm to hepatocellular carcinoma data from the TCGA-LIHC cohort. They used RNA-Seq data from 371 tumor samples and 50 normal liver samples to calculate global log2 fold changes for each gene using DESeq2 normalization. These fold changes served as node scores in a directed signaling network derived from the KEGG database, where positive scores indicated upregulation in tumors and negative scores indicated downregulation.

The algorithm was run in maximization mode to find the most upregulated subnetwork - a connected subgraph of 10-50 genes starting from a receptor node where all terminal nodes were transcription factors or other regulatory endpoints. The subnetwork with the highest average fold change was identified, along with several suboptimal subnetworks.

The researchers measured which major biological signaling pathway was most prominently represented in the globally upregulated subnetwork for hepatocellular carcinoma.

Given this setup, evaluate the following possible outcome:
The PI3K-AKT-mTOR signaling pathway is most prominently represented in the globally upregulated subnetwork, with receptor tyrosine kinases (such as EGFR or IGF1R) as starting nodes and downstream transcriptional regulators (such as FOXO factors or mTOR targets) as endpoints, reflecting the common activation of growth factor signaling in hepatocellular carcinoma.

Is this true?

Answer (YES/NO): NO